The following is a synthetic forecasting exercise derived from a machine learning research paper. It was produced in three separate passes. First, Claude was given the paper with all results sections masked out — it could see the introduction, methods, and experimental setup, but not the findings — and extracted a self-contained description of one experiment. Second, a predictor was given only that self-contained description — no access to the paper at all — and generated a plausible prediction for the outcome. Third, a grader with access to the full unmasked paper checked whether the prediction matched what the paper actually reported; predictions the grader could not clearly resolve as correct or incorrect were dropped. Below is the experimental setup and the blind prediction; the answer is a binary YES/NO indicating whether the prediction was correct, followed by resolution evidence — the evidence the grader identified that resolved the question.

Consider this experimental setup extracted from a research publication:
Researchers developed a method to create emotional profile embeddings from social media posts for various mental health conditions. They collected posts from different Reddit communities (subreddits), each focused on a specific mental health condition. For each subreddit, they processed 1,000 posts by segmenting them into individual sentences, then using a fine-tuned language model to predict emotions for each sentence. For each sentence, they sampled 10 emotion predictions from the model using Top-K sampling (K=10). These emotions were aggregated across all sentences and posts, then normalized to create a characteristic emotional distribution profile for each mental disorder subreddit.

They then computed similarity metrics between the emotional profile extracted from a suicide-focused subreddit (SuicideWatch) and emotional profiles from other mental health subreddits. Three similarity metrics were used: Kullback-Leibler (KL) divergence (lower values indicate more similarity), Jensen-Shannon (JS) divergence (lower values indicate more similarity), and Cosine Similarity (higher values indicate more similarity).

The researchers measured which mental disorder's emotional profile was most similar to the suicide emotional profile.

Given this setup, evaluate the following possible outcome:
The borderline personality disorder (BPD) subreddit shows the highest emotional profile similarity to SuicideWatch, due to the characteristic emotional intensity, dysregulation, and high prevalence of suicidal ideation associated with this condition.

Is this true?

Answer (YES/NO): NO